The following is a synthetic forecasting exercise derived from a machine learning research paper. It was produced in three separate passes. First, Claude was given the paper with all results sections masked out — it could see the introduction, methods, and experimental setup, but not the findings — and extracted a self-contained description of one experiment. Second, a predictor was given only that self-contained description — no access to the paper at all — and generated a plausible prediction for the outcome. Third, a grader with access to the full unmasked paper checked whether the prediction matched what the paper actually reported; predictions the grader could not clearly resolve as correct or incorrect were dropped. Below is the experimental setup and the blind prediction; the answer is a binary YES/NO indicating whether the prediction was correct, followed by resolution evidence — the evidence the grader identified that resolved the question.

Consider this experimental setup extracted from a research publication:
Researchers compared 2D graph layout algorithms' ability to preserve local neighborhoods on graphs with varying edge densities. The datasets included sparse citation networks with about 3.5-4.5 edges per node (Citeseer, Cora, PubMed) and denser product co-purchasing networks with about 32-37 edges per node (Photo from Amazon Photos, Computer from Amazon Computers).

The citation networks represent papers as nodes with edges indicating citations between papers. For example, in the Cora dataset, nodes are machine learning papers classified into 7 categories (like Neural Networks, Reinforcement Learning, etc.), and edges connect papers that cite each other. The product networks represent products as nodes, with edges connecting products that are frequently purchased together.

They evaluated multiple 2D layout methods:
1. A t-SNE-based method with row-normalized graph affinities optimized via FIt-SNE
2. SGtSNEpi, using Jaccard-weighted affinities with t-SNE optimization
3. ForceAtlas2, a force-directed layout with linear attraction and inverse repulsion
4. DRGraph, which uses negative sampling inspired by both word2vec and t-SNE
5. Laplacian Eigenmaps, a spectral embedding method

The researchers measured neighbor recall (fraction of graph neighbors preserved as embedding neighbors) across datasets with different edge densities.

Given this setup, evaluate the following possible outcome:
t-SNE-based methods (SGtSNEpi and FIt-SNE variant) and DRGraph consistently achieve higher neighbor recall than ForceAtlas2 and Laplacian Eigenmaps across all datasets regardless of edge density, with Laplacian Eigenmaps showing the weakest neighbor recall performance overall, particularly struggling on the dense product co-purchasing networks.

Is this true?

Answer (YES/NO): NO